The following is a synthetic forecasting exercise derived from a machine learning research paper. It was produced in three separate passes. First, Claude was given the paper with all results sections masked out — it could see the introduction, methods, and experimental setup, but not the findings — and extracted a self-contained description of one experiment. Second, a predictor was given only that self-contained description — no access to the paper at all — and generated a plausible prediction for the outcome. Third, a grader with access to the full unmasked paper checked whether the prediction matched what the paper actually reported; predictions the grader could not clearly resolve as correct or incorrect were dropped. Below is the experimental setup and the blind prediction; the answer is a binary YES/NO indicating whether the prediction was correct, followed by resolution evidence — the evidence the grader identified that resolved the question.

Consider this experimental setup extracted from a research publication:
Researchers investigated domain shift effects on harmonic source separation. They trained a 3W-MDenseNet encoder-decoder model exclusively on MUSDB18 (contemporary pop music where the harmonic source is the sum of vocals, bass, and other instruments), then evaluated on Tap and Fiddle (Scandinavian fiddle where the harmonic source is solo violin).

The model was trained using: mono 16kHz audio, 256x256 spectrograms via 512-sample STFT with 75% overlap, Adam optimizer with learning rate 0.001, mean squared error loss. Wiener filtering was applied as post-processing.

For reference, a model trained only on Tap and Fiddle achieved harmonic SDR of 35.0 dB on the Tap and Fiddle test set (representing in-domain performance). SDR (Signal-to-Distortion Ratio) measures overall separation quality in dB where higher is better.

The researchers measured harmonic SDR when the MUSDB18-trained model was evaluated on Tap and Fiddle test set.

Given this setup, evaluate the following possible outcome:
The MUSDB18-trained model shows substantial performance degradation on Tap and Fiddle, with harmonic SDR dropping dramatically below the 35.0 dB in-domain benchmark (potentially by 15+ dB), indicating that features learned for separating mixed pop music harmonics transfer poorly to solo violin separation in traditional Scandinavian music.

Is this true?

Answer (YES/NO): NO